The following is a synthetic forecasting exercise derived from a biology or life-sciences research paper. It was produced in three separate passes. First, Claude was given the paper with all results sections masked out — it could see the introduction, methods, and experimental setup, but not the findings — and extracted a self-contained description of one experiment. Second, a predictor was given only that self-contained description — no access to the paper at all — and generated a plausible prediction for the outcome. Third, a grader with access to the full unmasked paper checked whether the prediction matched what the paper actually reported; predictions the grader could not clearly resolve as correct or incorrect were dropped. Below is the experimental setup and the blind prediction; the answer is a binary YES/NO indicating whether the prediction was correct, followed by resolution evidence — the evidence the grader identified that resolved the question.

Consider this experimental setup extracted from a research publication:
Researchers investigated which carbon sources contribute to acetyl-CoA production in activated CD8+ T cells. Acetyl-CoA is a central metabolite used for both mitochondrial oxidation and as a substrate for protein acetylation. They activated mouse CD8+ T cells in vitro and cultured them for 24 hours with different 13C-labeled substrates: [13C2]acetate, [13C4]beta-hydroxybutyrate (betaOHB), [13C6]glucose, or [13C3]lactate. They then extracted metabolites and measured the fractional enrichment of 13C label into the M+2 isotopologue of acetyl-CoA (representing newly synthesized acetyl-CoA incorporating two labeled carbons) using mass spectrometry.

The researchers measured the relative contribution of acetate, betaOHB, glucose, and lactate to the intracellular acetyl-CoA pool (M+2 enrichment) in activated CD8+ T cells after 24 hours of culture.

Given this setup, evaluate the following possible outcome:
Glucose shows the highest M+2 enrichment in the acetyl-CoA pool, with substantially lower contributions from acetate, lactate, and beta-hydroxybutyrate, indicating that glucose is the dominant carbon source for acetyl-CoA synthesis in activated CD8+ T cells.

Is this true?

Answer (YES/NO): NO